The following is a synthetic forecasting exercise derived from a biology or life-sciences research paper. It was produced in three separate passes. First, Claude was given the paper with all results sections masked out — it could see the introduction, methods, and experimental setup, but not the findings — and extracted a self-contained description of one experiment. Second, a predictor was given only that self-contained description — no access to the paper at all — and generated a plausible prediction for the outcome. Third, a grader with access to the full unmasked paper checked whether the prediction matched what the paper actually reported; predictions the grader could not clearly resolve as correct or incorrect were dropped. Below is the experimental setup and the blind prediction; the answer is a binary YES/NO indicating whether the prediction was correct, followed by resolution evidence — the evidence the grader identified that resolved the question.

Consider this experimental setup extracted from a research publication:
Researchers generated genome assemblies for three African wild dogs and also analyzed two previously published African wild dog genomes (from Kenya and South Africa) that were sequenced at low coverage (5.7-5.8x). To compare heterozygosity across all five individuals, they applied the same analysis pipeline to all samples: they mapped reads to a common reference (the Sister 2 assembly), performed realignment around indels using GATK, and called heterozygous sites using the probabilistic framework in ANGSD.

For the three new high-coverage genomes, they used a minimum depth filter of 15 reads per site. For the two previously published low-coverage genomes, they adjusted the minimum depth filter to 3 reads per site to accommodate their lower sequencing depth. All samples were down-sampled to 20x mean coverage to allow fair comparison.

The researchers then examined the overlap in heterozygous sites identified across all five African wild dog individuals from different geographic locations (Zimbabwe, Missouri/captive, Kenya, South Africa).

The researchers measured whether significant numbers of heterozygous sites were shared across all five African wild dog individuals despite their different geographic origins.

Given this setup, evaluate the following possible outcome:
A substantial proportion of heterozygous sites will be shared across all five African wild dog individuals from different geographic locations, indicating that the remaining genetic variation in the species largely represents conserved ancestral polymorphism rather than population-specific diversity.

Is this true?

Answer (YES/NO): NO